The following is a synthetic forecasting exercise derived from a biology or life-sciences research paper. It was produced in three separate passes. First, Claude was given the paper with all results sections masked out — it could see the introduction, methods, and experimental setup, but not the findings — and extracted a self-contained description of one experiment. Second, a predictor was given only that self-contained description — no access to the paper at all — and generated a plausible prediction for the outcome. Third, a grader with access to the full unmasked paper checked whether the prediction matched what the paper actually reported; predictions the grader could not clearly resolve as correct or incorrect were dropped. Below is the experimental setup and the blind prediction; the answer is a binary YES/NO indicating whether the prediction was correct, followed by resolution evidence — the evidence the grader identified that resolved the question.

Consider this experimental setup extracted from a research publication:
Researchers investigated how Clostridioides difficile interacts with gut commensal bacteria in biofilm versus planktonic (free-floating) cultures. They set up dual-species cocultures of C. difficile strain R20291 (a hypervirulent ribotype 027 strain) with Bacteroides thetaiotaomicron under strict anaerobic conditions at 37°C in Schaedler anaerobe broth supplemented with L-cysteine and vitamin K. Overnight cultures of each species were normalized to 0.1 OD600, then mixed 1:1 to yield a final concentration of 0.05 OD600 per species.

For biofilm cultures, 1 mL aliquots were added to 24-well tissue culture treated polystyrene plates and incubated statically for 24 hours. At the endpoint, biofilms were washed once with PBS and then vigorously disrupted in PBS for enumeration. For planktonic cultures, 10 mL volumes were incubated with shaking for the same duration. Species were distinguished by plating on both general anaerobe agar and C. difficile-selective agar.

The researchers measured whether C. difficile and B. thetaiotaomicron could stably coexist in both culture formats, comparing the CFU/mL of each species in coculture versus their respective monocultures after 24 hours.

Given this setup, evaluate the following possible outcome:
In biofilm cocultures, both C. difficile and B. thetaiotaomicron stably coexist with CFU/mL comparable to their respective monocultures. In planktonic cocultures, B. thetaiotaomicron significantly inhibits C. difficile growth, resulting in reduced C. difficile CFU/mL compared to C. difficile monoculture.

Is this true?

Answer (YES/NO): NO